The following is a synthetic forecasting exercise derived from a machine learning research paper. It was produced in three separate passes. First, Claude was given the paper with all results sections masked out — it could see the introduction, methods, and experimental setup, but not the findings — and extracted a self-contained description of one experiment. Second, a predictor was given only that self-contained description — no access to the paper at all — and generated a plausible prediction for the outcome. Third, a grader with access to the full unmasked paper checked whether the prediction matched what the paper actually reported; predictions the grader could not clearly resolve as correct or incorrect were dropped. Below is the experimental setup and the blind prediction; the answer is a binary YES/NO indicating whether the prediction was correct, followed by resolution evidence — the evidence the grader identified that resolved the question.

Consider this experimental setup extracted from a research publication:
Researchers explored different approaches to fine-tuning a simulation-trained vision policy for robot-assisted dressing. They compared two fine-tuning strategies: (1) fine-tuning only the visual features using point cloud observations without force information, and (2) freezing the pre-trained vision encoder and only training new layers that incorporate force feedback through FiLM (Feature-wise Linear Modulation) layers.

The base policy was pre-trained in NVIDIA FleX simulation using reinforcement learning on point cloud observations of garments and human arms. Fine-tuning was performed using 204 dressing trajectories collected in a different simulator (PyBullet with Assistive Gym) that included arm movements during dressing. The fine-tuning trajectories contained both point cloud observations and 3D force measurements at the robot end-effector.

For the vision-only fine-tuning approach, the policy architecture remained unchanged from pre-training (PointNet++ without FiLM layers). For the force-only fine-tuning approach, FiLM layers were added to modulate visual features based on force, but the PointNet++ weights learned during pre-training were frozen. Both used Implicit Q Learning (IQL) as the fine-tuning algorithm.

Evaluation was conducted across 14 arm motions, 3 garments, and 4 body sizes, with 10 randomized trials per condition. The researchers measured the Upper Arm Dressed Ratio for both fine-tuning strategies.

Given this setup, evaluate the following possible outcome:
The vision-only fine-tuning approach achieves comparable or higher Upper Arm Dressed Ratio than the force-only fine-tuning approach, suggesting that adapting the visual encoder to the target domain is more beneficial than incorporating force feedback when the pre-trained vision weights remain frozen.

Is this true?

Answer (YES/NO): NO